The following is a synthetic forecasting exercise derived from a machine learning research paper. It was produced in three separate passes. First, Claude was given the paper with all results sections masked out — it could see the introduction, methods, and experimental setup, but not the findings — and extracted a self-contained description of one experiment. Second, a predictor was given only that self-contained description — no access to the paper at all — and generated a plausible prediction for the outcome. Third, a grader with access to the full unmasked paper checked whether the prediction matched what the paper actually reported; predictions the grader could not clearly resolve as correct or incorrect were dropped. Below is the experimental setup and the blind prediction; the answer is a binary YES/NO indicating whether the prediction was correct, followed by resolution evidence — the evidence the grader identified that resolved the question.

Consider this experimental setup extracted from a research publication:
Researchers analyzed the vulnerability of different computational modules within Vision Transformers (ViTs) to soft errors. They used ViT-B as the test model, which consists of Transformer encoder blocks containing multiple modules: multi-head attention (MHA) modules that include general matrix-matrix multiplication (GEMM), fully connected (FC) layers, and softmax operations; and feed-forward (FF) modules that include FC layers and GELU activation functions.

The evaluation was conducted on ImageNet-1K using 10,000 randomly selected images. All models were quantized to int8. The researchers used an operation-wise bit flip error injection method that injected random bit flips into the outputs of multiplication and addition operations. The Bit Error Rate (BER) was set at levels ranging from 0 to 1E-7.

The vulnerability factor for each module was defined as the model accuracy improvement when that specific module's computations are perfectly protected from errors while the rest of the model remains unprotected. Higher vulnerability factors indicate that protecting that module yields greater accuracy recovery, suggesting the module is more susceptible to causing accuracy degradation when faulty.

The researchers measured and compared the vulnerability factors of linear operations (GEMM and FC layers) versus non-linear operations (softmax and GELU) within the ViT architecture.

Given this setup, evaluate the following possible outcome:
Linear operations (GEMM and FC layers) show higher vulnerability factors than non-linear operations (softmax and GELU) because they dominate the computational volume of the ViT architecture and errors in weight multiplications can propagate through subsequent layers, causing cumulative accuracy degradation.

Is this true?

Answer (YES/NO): NO